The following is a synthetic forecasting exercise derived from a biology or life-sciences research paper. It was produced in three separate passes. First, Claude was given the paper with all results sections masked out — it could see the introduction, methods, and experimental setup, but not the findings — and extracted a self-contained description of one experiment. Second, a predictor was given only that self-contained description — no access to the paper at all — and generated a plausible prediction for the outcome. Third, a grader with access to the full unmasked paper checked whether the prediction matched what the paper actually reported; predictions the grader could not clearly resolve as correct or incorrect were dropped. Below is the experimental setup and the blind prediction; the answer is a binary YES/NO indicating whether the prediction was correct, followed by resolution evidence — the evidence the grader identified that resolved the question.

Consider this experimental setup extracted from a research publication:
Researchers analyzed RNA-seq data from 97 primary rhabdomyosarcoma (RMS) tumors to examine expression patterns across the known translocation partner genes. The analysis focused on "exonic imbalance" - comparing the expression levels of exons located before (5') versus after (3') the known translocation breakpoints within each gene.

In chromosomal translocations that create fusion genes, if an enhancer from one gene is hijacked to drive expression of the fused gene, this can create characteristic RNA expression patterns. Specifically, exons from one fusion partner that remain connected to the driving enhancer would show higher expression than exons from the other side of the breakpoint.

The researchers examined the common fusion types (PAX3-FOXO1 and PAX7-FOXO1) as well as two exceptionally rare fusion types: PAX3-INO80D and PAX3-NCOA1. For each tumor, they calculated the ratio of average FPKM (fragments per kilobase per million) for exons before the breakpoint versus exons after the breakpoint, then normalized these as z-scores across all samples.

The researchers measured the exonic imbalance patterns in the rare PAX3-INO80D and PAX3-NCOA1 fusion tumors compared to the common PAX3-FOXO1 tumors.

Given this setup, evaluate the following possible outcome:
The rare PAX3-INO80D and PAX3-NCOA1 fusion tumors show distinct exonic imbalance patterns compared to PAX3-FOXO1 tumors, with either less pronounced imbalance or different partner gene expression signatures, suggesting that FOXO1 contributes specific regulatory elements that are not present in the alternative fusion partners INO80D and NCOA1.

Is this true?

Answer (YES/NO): NO